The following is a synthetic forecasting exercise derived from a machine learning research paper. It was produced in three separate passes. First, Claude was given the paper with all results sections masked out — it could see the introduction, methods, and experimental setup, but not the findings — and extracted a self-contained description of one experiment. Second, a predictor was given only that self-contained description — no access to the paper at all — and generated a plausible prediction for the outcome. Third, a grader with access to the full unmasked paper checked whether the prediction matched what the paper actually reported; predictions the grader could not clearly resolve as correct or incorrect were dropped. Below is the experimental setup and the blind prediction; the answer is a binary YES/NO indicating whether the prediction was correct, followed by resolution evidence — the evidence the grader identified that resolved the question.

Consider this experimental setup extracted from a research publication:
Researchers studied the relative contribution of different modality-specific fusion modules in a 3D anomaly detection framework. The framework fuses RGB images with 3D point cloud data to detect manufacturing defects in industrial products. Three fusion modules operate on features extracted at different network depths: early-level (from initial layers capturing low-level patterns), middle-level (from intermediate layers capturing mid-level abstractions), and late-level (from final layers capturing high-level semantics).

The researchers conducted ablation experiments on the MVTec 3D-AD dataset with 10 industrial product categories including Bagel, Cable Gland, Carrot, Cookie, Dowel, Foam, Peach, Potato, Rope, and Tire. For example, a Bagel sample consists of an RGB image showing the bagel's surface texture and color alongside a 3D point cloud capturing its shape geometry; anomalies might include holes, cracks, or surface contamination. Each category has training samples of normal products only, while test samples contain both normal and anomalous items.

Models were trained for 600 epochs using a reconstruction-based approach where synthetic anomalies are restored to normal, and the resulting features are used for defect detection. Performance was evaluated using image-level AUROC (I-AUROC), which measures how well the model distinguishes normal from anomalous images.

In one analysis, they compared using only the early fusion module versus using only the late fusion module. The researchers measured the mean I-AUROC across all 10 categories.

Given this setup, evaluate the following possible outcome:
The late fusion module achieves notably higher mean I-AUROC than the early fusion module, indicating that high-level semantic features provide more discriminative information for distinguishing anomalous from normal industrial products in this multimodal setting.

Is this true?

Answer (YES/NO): NO